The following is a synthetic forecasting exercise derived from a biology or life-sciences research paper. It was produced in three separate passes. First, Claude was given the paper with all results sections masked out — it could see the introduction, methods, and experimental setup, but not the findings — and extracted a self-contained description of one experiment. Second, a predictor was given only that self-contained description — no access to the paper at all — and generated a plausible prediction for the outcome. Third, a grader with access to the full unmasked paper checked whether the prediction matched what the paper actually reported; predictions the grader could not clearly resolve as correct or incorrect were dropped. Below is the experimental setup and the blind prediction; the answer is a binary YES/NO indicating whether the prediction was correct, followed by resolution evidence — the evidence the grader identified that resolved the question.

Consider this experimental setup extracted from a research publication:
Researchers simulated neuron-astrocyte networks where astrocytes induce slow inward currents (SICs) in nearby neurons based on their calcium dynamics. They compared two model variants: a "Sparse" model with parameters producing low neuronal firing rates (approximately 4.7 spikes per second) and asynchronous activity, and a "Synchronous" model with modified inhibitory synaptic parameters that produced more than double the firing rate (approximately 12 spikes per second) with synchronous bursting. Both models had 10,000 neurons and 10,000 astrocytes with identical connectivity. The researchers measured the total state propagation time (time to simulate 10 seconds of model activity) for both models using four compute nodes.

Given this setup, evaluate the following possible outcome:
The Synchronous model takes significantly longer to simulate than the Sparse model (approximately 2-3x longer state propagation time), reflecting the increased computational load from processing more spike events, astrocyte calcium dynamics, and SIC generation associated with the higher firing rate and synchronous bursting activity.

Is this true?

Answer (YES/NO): NO